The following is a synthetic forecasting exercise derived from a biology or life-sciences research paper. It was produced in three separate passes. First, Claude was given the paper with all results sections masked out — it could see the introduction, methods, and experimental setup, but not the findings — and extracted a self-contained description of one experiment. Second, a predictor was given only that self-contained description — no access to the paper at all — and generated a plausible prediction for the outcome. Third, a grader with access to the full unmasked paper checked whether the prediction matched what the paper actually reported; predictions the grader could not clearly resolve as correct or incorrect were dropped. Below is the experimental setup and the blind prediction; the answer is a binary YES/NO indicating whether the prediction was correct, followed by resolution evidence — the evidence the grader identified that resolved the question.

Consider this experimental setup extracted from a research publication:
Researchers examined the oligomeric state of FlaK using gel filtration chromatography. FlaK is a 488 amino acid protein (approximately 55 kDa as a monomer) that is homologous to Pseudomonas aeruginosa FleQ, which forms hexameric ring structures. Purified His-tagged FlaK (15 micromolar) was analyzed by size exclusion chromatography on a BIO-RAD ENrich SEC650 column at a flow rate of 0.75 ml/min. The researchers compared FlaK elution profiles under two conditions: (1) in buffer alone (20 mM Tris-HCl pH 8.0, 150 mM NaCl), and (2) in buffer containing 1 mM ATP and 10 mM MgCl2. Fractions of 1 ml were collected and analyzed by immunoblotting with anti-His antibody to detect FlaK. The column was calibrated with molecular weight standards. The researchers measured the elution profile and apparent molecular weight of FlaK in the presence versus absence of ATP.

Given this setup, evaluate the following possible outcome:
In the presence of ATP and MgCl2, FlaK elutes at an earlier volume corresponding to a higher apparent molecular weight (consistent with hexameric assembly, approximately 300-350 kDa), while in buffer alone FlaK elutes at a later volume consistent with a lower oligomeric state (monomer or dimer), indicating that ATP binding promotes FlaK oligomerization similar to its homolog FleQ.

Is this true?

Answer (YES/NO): NO